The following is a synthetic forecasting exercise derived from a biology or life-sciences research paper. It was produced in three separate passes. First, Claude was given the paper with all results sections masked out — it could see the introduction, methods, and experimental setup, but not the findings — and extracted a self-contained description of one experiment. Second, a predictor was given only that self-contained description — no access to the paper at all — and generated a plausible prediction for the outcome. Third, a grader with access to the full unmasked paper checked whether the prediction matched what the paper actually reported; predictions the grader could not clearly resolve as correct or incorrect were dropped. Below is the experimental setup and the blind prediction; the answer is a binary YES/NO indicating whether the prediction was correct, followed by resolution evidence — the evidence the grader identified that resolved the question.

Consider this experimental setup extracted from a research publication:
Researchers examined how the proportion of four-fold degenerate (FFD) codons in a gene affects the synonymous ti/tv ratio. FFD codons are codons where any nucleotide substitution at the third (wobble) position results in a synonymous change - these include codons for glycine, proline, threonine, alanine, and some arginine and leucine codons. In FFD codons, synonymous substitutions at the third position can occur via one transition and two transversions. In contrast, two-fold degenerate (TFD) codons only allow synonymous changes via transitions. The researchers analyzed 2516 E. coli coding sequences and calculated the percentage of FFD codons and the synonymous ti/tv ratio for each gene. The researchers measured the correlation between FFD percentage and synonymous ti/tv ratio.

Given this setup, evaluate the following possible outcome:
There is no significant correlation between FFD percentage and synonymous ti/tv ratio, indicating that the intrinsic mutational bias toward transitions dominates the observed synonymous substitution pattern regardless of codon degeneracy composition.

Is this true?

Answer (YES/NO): NO